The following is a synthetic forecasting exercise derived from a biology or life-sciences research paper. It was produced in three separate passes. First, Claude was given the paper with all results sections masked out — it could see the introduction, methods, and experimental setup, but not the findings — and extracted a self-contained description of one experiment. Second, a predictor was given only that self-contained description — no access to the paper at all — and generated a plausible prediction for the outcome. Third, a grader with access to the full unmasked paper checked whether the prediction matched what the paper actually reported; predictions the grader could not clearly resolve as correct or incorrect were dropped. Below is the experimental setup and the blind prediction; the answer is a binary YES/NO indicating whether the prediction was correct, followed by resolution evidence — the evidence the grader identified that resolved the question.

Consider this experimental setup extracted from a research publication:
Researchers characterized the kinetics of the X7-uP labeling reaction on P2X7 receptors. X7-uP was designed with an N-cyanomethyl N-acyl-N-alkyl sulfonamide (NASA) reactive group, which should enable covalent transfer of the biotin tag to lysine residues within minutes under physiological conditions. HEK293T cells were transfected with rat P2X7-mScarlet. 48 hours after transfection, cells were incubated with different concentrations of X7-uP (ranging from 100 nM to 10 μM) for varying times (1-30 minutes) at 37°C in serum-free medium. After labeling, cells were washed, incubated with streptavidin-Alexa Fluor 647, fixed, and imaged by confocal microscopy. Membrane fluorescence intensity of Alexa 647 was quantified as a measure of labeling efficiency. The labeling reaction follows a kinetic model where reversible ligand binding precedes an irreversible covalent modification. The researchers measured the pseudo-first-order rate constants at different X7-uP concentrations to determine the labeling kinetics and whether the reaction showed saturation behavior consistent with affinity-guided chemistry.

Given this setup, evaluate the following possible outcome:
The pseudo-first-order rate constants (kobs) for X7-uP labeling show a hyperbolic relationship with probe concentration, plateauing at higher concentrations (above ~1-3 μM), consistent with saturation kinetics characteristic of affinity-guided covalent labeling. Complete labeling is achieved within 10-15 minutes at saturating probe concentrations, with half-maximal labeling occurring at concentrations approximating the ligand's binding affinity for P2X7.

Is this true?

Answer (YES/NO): NO